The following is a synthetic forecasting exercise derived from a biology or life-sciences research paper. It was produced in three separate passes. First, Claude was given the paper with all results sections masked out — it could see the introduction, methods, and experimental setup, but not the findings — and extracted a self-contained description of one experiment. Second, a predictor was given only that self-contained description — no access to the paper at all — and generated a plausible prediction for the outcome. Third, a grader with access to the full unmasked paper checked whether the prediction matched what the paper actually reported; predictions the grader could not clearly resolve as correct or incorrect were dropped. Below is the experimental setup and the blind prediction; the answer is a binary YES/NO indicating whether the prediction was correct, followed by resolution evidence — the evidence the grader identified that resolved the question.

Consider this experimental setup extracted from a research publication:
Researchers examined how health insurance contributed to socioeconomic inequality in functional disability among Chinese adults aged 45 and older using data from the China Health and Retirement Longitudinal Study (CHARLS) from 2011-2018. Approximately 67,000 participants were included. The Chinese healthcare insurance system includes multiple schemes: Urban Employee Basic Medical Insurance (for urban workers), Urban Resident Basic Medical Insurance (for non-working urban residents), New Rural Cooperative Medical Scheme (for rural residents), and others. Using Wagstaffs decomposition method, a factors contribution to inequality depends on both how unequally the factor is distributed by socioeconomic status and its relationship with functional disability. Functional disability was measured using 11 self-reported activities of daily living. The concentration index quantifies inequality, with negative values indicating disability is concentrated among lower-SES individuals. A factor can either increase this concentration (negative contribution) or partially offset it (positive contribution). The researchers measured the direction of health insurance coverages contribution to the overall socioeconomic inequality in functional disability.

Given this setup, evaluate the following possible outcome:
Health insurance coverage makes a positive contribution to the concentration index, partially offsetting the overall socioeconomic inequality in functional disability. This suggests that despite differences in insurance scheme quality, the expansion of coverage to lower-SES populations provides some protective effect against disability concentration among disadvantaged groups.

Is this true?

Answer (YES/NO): YES